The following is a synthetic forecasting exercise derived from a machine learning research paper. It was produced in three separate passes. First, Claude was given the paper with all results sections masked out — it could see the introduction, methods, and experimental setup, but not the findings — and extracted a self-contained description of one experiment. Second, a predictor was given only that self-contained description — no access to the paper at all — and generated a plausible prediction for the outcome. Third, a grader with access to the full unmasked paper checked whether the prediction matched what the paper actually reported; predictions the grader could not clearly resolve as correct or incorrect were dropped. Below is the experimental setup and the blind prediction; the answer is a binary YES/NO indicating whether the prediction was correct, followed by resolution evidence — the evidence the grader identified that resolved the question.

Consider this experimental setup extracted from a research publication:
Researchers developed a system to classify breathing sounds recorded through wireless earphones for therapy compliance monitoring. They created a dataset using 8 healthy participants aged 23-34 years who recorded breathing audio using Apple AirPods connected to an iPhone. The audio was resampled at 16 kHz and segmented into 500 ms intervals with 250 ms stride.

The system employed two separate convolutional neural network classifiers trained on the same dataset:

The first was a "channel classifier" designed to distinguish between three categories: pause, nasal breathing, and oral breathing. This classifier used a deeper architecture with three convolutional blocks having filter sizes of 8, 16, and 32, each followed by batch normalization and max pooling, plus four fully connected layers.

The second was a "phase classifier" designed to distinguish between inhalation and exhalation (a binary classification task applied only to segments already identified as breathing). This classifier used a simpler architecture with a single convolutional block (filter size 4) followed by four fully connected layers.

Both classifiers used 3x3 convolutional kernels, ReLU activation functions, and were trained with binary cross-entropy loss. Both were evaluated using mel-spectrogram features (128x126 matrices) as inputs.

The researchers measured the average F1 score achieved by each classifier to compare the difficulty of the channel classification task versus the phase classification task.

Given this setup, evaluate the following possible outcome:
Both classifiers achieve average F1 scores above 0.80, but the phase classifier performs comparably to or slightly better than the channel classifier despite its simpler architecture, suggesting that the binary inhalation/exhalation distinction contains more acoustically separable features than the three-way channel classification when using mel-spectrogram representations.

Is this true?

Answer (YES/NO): NO